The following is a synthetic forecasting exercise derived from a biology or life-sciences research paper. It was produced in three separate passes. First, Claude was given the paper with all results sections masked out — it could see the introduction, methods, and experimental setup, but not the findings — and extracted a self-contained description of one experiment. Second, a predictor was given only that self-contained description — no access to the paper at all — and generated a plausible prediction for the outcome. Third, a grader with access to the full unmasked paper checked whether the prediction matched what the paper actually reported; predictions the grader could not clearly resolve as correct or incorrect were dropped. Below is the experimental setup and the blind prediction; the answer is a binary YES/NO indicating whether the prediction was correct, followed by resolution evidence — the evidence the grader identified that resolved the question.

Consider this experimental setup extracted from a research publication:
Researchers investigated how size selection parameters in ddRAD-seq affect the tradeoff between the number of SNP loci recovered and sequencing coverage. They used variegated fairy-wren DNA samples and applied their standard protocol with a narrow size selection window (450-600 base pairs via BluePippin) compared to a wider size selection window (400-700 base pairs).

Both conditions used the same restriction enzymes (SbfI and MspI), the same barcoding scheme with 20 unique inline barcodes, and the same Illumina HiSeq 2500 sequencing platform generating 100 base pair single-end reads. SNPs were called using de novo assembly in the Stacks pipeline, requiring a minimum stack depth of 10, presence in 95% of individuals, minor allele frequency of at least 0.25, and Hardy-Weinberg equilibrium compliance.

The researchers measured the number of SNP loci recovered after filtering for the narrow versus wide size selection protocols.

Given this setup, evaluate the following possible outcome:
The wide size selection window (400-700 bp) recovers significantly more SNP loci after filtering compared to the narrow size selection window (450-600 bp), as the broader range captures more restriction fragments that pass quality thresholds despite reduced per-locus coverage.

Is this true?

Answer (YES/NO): YES